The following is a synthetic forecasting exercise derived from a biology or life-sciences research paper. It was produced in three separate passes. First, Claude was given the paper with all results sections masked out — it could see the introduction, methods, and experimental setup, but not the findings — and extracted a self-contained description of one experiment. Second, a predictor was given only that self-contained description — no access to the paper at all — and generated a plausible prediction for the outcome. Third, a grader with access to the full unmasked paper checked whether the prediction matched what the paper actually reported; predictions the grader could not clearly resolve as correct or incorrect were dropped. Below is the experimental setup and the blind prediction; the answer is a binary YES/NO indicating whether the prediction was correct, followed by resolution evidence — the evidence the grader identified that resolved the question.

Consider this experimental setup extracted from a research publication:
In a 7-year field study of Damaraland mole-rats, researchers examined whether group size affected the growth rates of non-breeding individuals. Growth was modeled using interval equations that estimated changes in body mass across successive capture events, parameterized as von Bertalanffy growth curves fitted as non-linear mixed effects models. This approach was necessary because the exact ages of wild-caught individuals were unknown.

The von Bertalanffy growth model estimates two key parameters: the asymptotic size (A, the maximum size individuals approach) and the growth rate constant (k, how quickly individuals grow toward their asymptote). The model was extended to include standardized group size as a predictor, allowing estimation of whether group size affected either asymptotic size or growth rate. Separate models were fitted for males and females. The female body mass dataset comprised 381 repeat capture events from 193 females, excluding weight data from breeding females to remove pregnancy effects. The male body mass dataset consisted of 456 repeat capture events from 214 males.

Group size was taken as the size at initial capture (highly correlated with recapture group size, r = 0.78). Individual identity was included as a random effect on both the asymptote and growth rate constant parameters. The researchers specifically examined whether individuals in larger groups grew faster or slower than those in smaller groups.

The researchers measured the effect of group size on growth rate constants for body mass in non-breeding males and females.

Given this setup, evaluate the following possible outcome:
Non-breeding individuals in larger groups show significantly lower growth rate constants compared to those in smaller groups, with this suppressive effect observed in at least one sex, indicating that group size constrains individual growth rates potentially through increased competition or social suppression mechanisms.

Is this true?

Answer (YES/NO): NO